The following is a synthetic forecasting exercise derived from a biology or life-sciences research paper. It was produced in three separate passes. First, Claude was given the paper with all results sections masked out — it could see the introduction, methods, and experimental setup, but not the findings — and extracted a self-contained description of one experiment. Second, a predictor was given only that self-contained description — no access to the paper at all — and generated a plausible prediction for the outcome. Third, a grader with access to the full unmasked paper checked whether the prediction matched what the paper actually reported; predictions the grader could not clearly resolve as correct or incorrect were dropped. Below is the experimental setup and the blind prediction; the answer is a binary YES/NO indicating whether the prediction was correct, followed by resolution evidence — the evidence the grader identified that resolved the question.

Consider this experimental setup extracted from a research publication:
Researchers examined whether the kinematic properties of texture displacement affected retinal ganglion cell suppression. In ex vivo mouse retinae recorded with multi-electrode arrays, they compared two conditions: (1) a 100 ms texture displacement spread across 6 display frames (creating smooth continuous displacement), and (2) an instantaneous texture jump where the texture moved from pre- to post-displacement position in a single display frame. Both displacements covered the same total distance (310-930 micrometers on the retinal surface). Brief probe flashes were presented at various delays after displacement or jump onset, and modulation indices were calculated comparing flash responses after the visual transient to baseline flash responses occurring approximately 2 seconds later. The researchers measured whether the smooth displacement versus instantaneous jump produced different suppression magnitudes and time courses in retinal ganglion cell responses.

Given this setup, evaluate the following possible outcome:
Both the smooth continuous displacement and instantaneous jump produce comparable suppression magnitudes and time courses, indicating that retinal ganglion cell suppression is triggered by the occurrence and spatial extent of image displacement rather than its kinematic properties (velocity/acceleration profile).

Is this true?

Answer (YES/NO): YES